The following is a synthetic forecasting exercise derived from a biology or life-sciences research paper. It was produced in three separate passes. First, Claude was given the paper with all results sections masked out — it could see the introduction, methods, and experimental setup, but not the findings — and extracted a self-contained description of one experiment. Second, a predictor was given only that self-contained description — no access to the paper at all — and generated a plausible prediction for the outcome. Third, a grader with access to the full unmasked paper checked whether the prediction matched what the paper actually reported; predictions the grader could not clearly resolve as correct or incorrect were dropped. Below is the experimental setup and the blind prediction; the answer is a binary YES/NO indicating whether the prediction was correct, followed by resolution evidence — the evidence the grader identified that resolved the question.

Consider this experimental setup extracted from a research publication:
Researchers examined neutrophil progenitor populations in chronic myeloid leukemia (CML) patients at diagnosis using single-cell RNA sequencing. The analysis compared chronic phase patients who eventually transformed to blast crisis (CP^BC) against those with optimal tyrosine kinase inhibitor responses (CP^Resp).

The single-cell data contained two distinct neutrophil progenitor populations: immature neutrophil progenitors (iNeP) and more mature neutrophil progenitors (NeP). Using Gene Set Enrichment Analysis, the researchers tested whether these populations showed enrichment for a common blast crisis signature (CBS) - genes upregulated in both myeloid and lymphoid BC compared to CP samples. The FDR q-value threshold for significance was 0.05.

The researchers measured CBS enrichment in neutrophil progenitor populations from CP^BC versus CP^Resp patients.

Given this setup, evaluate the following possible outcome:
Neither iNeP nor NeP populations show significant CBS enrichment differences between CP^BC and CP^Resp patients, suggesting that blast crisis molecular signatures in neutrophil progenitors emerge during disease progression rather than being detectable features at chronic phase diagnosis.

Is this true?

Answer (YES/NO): YES